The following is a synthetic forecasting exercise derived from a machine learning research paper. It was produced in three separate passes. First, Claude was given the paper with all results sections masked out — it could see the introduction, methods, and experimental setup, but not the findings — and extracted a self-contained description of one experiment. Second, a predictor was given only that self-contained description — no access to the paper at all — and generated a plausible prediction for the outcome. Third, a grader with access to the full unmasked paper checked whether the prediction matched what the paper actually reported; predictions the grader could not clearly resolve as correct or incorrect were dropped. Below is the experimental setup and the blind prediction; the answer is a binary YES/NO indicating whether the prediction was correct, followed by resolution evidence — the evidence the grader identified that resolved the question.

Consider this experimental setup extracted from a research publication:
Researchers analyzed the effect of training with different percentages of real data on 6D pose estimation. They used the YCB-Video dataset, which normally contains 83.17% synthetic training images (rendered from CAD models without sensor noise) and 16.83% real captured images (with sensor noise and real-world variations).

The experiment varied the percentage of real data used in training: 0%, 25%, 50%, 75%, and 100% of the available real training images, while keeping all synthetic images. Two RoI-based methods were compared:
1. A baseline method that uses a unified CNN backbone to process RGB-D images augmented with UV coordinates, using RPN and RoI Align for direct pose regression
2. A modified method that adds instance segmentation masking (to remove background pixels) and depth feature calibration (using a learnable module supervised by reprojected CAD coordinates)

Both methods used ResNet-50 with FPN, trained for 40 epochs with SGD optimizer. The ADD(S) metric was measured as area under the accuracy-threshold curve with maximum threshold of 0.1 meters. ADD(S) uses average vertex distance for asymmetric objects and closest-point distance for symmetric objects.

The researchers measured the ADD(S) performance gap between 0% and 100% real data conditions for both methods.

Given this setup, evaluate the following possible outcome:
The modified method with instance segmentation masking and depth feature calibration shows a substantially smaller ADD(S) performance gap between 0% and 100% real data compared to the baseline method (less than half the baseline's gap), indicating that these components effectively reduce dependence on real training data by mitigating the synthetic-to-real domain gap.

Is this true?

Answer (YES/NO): YES